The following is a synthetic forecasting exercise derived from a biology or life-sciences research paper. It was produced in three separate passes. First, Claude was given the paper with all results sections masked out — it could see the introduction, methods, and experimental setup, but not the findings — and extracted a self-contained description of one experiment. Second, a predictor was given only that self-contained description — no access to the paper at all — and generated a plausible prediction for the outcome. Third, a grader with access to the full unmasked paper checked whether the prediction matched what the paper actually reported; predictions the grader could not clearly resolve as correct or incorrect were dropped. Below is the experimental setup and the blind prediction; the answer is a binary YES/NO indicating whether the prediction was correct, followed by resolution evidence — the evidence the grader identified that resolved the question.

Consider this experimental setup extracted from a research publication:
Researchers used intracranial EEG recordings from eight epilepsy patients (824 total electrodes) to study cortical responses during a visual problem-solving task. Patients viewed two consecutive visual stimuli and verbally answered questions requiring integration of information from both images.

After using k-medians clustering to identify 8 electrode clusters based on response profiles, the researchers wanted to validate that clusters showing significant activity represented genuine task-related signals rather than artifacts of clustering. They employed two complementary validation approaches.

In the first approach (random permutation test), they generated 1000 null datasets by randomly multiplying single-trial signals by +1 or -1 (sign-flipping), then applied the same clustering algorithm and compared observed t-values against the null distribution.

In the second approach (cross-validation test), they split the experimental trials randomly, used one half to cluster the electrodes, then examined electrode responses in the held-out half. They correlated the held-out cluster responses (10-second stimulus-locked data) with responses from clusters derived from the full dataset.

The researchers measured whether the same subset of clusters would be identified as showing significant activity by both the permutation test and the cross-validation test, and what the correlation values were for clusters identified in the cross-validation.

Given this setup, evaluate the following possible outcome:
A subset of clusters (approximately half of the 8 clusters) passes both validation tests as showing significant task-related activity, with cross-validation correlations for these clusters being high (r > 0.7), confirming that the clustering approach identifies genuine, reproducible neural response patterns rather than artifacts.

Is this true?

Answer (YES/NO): NO